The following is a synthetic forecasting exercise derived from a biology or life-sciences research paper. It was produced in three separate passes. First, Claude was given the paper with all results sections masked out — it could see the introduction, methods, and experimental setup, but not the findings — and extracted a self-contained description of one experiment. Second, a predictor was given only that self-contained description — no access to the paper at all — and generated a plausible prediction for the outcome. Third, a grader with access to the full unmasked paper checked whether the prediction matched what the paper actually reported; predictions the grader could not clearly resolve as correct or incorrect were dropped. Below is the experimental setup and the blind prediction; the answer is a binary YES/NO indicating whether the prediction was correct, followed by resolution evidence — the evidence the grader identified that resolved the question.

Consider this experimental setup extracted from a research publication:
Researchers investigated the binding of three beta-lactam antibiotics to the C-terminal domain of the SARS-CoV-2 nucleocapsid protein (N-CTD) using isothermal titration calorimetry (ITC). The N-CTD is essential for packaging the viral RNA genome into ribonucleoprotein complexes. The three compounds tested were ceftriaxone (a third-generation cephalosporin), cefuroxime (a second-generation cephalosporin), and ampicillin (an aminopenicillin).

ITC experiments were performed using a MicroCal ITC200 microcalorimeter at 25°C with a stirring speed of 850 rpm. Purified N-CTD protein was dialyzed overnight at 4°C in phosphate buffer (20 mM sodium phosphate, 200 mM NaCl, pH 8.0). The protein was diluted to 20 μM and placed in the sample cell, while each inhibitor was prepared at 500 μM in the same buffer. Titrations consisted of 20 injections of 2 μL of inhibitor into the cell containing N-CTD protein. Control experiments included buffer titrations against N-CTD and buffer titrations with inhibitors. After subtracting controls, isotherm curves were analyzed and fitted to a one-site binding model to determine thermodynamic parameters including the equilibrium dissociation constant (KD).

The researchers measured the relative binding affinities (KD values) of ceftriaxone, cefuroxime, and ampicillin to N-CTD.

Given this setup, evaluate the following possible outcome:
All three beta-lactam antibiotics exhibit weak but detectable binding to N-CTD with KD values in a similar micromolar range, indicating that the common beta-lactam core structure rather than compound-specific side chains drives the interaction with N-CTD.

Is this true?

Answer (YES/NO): NO